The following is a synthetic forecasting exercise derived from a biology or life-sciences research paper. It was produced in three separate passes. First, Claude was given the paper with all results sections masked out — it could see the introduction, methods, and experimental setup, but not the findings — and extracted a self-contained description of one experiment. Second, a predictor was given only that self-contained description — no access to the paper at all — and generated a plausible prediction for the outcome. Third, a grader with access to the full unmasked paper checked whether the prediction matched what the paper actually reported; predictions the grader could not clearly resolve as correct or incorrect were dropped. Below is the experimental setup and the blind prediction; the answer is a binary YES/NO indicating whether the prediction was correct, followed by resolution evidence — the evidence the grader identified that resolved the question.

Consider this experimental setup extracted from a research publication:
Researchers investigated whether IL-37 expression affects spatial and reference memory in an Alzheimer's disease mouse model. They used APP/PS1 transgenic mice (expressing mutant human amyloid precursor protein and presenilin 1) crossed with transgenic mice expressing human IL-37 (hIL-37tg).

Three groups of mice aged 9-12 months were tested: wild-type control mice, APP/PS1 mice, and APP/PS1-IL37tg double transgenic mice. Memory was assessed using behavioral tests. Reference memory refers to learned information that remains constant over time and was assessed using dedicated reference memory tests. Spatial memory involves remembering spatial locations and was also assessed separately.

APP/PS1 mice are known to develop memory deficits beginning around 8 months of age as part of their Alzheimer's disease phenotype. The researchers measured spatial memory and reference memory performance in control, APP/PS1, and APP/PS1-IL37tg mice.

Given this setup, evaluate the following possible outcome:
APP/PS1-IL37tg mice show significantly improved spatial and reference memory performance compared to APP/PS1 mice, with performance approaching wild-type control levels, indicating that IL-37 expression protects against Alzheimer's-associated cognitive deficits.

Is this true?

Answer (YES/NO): YES